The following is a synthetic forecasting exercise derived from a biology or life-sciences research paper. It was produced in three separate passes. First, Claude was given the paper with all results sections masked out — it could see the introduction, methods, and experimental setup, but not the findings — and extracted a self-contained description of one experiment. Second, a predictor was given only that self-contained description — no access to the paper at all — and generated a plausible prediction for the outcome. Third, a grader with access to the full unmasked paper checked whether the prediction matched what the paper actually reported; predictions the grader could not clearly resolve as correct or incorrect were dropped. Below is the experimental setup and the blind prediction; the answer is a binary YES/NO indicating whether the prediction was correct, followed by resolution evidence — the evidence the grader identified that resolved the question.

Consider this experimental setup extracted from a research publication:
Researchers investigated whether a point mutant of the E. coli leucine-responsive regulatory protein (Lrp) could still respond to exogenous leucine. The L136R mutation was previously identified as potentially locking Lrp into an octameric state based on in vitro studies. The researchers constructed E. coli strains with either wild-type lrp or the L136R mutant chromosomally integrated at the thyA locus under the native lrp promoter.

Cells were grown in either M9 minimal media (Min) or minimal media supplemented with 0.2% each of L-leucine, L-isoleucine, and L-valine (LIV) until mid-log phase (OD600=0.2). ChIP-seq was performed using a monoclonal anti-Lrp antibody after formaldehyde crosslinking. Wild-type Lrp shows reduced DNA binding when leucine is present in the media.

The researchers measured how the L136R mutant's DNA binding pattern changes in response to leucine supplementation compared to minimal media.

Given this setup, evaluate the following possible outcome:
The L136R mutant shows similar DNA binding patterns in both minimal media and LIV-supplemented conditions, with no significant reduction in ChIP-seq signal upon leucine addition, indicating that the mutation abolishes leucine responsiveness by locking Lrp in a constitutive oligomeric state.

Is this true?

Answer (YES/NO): YES